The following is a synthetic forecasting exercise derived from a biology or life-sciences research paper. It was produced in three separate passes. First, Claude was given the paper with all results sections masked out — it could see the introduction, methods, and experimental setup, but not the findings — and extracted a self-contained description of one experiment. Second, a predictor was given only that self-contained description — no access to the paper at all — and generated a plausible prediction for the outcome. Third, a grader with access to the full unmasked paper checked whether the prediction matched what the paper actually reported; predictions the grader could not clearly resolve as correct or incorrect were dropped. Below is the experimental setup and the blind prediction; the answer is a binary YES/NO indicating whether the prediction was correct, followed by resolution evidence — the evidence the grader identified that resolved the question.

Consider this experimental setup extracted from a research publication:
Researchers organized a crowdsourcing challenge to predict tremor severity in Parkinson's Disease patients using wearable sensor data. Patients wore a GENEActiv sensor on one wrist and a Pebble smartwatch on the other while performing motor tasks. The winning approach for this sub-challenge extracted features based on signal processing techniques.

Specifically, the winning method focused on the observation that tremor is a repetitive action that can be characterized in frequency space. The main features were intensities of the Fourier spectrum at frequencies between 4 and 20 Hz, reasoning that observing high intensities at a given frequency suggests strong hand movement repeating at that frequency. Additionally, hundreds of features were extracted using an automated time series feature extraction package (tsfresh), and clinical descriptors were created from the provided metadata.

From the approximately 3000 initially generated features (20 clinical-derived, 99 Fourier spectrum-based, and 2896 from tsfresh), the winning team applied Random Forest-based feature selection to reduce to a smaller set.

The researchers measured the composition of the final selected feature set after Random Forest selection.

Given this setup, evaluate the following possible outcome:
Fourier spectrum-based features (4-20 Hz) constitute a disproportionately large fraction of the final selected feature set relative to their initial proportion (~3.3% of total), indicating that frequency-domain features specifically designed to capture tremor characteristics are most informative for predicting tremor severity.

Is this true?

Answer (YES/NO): NO